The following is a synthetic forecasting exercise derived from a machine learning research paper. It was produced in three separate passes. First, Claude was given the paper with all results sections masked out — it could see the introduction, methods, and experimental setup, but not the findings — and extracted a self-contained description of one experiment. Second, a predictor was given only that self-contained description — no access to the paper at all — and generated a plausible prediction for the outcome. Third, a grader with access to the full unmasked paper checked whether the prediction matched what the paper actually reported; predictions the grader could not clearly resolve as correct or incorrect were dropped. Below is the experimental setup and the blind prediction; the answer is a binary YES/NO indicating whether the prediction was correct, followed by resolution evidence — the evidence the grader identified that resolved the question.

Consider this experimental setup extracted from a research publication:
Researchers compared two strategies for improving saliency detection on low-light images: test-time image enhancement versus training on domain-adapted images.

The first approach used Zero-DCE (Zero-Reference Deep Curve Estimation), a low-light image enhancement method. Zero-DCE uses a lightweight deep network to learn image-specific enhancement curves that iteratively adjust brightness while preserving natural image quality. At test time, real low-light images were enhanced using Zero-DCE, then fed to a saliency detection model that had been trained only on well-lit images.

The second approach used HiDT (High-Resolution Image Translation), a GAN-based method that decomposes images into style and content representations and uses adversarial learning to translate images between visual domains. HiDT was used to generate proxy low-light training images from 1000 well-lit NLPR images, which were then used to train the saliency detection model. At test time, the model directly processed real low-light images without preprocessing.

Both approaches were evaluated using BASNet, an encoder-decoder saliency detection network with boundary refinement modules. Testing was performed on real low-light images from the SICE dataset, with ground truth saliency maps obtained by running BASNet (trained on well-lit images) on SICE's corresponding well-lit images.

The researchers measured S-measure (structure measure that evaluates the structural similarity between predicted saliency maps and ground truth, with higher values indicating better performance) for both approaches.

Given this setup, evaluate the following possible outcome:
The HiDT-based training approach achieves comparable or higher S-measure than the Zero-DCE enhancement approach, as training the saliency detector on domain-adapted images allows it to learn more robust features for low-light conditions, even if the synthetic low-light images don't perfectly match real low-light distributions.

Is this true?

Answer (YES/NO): NO